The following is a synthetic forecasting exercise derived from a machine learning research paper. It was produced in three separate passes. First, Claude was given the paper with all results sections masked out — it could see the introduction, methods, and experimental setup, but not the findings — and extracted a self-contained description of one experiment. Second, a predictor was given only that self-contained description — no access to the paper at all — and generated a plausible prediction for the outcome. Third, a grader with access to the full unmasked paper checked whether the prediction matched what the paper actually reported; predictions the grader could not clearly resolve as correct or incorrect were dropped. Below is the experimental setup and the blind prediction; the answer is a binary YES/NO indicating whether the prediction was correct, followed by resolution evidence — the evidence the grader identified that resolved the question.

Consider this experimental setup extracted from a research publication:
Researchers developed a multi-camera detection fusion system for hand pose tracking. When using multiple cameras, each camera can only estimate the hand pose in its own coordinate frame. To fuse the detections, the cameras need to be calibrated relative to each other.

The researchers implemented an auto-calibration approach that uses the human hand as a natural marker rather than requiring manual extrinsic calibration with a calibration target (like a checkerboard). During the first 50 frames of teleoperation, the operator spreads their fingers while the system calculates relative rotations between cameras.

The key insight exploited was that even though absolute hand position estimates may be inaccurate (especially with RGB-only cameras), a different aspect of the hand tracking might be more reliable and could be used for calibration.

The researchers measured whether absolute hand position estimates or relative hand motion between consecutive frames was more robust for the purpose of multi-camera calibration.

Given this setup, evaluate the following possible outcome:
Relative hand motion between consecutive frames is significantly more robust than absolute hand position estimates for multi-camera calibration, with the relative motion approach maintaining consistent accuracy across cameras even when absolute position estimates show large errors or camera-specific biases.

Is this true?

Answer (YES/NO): YES